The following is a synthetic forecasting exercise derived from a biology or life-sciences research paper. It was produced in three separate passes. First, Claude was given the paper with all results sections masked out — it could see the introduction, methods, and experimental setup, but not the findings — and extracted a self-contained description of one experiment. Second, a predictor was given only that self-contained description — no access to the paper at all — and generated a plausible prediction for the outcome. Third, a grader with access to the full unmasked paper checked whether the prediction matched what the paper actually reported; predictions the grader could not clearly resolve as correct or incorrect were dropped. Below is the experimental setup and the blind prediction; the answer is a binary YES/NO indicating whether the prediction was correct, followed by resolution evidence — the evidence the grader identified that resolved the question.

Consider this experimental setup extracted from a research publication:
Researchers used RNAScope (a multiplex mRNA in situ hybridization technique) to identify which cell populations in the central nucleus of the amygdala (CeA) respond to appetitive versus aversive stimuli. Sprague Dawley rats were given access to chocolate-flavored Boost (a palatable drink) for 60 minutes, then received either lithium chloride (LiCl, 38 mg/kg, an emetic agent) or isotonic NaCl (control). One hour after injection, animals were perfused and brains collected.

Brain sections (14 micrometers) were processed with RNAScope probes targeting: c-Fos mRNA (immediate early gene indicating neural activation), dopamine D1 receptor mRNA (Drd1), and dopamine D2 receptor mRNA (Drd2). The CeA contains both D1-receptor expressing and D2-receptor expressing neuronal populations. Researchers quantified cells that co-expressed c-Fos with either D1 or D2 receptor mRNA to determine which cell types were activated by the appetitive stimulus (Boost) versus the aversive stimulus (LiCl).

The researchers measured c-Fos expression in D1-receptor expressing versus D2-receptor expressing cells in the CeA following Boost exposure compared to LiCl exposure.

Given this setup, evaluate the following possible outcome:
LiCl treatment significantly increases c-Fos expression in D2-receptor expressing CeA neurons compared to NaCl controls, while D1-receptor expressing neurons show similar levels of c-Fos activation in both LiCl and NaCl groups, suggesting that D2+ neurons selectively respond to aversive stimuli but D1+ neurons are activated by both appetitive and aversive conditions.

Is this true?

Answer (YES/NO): NO